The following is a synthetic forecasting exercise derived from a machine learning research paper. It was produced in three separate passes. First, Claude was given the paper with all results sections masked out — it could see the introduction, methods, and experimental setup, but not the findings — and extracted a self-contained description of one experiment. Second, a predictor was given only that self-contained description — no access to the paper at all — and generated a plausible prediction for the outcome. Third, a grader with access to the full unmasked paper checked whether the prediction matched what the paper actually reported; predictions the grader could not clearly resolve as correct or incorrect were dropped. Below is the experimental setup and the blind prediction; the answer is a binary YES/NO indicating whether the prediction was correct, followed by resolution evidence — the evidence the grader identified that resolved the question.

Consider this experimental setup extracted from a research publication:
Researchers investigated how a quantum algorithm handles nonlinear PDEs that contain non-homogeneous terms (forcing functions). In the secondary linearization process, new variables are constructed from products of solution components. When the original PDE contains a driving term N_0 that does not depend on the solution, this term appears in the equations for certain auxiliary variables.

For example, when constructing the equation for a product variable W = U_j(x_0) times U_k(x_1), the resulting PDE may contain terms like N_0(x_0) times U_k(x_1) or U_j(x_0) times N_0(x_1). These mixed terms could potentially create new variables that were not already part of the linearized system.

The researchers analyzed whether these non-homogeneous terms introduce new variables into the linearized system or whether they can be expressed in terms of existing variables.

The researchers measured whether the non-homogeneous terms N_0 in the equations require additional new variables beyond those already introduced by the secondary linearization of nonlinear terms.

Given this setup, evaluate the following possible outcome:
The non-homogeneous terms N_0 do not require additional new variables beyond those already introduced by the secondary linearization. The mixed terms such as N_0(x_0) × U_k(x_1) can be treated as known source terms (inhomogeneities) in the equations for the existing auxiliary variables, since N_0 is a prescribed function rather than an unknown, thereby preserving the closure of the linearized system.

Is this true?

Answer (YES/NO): YES